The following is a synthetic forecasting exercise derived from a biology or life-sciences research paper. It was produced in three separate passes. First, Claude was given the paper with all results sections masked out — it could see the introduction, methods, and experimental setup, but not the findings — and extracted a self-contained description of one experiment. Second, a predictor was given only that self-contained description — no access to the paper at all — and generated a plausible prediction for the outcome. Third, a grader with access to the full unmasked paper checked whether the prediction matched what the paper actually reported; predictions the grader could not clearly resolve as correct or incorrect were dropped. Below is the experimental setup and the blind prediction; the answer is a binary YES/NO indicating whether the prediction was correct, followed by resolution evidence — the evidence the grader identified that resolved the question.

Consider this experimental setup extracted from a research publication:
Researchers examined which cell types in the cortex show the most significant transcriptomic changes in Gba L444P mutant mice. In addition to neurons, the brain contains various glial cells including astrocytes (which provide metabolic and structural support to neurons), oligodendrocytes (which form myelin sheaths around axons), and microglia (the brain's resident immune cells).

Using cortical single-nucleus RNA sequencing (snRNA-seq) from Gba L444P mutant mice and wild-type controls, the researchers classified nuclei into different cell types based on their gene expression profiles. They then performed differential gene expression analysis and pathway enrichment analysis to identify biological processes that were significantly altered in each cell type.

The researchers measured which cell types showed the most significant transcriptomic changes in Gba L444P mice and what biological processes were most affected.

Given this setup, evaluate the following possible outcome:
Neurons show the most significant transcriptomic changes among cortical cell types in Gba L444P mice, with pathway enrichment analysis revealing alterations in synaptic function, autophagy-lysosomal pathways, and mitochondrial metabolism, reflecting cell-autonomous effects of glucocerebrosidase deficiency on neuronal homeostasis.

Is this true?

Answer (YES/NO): NO